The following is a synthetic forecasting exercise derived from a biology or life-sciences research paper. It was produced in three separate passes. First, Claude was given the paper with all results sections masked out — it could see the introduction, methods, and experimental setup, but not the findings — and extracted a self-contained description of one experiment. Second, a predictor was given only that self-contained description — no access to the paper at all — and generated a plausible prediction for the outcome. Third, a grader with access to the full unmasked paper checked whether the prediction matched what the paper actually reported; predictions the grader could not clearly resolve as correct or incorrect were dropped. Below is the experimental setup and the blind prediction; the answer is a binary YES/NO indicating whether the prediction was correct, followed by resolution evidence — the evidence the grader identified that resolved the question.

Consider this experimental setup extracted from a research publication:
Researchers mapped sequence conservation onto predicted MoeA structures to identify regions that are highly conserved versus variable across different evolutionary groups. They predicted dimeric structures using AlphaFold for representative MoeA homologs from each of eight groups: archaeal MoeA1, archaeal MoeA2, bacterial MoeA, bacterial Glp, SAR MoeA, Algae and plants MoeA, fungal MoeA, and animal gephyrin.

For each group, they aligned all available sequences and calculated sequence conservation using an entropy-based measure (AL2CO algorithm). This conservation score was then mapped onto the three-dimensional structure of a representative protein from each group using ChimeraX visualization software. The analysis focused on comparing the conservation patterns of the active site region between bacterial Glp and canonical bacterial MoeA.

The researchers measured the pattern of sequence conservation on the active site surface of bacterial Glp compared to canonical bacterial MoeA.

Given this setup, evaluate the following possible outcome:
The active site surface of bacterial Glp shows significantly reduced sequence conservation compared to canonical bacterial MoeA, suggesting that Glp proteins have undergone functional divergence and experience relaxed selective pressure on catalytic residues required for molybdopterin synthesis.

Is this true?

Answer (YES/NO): YES